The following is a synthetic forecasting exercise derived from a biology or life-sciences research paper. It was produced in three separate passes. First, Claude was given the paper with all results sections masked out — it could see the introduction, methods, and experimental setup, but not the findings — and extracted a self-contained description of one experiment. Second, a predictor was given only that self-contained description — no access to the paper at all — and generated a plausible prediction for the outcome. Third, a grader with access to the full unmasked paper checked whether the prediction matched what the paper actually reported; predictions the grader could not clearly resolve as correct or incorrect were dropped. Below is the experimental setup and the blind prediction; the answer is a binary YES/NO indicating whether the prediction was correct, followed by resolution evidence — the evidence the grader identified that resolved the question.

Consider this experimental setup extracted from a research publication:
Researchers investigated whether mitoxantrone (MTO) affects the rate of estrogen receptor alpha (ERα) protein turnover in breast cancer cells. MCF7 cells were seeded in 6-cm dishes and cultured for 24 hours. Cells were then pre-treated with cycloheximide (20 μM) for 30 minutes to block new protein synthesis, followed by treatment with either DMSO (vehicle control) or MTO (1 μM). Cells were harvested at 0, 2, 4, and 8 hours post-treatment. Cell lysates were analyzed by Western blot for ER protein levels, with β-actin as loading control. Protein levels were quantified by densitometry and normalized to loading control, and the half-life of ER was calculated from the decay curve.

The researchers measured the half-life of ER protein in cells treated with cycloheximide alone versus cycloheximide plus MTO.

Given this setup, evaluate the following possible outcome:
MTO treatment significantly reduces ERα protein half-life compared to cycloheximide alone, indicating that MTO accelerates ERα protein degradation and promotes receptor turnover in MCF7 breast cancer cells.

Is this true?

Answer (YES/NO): YES